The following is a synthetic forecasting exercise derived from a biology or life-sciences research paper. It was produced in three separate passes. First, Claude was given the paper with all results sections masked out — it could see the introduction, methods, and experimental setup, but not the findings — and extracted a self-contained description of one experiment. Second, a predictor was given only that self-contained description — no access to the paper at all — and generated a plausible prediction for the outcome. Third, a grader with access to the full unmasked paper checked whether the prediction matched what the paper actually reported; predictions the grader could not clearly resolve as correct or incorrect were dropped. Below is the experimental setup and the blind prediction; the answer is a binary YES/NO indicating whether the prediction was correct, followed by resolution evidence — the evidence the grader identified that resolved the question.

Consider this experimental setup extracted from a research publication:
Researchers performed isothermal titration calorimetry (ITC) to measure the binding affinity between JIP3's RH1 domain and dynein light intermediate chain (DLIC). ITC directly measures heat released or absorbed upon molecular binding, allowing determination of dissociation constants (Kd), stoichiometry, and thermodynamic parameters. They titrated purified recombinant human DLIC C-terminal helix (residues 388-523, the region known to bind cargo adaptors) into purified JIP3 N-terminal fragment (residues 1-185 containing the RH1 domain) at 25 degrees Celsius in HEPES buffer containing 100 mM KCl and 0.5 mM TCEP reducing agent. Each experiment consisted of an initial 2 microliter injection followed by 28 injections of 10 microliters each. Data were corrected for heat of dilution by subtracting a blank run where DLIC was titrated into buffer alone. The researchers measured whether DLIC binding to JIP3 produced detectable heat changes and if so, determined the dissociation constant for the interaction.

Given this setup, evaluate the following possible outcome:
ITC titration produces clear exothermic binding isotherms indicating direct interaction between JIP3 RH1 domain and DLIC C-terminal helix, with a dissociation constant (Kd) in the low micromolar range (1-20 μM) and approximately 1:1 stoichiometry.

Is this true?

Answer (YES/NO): NO